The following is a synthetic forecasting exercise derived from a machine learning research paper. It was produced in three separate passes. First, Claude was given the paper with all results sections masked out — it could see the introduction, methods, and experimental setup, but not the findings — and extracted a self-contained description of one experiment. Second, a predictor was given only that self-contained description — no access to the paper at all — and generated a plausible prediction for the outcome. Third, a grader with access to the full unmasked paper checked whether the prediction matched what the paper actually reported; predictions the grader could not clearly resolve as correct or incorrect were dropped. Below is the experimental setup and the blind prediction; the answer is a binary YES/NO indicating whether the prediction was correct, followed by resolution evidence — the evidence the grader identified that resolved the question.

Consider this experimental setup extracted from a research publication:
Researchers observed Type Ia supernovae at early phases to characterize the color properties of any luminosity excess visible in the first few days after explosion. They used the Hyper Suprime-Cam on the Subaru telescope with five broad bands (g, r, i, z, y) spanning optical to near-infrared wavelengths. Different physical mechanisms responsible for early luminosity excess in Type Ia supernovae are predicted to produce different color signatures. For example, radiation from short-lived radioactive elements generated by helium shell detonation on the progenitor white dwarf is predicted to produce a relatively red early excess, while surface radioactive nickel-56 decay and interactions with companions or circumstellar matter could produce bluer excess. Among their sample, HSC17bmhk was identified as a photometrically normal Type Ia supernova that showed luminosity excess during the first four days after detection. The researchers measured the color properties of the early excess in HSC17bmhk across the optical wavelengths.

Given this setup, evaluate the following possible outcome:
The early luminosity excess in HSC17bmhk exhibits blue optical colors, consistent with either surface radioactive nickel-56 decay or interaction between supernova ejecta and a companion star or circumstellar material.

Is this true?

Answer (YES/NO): YES